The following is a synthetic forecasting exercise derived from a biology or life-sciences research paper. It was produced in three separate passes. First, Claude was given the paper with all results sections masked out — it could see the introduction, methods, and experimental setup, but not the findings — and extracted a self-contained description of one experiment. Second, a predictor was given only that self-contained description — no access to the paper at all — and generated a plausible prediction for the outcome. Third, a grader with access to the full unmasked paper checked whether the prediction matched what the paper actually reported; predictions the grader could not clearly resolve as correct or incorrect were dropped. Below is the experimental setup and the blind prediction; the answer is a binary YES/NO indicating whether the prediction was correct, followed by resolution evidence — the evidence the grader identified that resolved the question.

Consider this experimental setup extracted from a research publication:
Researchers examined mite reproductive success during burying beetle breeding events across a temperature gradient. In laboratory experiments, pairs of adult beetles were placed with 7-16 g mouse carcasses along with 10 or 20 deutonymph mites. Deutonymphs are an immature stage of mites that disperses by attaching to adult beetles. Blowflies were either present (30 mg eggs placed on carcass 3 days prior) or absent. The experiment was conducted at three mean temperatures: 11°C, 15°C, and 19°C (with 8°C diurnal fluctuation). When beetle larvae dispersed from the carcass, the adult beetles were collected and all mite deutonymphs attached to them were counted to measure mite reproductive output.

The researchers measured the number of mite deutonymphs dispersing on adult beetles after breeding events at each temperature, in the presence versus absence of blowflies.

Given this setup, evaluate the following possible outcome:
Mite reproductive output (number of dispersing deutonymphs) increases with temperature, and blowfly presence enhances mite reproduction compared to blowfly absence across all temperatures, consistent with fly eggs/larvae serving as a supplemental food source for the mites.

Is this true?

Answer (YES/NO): NO